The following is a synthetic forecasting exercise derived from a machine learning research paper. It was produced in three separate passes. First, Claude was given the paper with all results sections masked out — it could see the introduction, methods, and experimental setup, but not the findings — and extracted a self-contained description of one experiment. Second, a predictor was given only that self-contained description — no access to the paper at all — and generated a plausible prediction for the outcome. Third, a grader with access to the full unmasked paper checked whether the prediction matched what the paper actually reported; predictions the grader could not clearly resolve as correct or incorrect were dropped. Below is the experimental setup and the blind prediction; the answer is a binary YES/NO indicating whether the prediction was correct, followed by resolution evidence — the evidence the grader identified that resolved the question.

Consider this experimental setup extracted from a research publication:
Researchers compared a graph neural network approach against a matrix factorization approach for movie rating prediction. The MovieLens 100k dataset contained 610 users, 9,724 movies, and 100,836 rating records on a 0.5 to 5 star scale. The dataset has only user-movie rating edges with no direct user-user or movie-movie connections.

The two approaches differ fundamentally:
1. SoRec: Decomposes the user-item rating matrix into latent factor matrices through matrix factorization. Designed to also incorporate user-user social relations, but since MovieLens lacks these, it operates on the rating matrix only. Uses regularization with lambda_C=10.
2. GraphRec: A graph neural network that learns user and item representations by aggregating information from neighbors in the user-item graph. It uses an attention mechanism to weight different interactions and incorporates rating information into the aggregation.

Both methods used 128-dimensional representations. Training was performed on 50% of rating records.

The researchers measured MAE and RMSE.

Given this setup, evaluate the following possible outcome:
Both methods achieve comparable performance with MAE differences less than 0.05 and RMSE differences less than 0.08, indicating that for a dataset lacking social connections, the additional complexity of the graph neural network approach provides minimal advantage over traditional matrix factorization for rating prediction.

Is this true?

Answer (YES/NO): YES